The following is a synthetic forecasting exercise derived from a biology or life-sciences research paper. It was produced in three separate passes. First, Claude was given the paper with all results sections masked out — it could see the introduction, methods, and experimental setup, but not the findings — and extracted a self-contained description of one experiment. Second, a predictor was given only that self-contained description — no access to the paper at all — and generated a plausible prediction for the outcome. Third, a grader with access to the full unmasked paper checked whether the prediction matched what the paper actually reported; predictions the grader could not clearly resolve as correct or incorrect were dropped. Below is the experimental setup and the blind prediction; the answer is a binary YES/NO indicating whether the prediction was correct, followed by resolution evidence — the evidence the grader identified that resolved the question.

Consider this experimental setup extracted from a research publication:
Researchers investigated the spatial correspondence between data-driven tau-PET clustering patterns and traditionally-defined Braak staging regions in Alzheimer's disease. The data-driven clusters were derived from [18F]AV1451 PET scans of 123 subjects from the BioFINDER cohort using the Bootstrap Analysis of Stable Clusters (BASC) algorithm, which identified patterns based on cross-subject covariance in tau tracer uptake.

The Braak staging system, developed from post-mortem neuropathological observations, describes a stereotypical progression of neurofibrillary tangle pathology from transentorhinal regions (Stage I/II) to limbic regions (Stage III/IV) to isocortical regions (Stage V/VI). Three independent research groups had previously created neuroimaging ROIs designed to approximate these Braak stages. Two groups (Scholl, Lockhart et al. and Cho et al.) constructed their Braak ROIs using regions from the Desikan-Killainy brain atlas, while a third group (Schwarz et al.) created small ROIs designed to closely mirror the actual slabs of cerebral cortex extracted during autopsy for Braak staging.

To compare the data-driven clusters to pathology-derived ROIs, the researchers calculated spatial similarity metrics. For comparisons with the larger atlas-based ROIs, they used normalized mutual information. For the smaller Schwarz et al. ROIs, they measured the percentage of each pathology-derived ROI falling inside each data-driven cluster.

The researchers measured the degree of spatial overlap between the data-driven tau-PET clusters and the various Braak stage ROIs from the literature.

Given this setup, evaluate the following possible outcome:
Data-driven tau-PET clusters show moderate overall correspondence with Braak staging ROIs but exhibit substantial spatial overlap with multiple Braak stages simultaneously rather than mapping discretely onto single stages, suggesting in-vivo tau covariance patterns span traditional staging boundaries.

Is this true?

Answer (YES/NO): NO